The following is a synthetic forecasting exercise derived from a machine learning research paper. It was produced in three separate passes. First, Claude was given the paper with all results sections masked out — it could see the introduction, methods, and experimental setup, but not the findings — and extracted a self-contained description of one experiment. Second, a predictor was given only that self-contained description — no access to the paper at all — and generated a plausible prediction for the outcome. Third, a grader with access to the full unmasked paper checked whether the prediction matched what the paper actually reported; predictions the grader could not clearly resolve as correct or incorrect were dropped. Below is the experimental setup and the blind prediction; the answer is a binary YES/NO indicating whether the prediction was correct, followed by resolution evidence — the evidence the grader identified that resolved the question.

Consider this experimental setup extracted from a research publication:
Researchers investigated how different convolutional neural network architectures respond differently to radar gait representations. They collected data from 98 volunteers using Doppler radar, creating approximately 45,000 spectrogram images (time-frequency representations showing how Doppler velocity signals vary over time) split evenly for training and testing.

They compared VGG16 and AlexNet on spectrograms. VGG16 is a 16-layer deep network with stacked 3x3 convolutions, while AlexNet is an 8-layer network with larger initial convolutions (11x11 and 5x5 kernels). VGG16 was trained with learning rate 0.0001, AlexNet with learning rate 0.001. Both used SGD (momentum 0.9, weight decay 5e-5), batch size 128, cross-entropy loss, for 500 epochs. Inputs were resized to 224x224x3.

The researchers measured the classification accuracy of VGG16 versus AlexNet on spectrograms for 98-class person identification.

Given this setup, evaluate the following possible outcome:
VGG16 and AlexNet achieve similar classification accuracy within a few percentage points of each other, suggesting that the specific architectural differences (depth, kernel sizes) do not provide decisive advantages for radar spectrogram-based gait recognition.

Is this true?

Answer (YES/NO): YES